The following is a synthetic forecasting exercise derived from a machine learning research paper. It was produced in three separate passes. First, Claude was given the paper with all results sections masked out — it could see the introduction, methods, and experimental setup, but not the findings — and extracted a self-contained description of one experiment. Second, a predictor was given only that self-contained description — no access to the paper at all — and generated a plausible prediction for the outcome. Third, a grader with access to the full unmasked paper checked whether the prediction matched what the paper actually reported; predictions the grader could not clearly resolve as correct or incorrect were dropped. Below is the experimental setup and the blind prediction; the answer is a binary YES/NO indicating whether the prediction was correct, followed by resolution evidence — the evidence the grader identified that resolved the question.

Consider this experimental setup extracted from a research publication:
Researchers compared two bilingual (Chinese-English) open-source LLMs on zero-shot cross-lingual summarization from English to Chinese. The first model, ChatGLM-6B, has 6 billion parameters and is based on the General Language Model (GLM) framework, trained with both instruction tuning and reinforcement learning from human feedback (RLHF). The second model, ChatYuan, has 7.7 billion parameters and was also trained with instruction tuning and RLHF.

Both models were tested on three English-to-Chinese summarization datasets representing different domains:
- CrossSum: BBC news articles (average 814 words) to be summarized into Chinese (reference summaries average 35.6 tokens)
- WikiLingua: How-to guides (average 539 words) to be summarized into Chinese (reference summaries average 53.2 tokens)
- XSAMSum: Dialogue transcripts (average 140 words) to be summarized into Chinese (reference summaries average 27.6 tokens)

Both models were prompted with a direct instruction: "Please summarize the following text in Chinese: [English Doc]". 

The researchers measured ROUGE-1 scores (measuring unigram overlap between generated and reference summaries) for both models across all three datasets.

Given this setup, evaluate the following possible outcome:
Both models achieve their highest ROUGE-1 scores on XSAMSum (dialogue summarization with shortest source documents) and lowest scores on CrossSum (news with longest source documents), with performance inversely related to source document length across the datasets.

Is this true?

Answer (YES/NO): NO